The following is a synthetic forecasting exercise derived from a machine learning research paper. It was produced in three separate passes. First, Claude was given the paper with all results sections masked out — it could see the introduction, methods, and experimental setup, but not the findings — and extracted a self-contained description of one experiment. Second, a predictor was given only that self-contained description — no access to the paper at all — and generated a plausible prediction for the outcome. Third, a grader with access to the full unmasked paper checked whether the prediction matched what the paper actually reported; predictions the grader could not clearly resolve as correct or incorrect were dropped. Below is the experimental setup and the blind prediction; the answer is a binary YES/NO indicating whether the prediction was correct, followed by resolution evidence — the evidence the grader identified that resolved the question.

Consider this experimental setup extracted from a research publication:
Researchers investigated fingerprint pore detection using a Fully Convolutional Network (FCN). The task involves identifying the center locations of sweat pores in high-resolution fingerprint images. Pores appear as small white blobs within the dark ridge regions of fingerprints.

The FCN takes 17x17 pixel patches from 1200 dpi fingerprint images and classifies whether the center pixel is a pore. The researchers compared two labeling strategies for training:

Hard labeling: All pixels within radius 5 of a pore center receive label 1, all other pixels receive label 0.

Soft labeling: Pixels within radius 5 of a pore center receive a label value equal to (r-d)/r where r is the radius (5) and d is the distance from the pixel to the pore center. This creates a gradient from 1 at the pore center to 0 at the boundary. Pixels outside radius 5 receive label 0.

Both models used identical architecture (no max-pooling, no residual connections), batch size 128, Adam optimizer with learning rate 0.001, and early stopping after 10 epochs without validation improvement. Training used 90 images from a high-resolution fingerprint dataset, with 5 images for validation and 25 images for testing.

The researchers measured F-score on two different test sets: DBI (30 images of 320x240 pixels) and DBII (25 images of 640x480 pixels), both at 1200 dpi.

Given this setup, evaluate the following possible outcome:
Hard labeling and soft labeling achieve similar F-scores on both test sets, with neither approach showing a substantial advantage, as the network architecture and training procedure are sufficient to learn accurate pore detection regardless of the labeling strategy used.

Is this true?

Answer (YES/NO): NO